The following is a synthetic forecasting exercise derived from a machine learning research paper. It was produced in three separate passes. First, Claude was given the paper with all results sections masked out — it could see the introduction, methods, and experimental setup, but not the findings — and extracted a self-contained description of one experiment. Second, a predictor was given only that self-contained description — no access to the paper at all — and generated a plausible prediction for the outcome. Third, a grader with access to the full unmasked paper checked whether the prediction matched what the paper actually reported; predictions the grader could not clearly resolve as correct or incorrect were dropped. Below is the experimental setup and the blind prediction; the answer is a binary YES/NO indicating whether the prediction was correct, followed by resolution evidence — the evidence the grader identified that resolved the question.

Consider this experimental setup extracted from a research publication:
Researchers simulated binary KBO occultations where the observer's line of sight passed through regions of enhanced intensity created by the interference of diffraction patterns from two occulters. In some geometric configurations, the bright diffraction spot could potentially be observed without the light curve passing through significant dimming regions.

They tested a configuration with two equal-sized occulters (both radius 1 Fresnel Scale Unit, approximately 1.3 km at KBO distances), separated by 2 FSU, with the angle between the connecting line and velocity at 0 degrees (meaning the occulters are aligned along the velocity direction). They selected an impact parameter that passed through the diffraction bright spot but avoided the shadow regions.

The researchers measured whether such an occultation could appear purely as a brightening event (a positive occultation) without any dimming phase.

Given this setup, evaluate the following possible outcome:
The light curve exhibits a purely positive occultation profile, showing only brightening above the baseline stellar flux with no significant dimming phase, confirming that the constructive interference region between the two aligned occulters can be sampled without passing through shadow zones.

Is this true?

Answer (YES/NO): YES